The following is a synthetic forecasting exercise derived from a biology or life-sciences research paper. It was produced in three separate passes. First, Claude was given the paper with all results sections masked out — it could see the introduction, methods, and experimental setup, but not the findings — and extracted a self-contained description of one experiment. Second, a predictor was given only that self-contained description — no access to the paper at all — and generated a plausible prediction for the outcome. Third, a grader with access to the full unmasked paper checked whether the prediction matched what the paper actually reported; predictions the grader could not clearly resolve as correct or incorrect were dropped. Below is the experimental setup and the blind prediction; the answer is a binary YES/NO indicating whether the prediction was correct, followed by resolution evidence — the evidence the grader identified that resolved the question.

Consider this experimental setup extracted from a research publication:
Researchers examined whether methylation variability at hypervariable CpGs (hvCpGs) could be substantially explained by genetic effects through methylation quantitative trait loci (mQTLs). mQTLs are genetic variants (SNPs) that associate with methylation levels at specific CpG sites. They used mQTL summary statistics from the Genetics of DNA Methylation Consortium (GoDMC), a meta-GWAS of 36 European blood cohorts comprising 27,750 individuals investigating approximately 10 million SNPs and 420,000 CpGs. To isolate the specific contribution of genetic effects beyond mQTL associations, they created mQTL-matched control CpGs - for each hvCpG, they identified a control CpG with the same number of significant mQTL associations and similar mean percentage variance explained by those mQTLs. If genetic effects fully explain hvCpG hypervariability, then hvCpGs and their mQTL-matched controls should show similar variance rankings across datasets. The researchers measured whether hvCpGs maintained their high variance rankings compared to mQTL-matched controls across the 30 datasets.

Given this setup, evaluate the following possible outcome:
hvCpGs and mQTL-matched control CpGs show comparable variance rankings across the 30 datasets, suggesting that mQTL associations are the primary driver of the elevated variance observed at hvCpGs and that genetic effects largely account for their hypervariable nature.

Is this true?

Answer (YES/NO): NO